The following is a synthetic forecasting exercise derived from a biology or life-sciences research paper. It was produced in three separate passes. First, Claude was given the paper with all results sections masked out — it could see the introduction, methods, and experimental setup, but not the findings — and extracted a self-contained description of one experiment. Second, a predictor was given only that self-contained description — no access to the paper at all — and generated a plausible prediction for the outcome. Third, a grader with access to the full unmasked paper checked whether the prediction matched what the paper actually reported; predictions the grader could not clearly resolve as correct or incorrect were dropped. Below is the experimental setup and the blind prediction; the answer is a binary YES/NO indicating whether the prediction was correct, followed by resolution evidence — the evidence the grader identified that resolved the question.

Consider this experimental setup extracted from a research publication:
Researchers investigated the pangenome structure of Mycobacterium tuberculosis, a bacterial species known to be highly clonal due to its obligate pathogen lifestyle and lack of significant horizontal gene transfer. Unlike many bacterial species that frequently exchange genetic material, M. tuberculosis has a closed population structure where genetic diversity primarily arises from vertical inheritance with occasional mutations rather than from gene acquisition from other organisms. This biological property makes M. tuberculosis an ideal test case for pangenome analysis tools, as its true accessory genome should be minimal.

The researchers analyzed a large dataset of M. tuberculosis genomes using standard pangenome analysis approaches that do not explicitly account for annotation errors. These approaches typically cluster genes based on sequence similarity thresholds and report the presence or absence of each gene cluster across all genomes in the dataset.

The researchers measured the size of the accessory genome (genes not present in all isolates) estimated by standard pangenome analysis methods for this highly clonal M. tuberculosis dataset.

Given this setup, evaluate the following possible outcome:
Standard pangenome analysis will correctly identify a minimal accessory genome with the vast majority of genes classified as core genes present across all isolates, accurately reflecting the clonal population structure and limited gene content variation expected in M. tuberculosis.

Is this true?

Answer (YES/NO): NO